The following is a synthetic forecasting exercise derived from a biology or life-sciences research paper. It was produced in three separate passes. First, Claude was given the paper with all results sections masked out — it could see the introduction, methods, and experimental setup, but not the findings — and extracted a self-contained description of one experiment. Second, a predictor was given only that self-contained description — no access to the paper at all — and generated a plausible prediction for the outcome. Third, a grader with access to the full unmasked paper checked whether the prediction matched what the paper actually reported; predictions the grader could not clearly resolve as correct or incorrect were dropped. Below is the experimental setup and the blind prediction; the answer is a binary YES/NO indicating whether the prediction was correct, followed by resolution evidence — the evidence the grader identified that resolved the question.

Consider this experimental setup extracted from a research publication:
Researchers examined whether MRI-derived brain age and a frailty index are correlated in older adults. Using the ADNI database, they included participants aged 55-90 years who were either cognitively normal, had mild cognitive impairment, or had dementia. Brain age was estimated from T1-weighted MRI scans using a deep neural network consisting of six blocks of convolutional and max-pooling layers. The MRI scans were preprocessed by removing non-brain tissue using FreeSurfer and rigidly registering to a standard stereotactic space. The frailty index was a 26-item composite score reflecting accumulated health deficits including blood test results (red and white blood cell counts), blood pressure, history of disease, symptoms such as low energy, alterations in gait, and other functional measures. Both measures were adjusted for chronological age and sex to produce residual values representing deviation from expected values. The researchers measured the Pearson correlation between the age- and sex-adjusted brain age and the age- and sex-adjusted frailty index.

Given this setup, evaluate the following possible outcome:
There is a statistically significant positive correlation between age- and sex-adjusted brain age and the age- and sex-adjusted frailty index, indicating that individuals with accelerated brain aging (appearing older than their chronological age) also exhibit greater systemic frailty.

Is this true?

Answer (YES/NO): NO